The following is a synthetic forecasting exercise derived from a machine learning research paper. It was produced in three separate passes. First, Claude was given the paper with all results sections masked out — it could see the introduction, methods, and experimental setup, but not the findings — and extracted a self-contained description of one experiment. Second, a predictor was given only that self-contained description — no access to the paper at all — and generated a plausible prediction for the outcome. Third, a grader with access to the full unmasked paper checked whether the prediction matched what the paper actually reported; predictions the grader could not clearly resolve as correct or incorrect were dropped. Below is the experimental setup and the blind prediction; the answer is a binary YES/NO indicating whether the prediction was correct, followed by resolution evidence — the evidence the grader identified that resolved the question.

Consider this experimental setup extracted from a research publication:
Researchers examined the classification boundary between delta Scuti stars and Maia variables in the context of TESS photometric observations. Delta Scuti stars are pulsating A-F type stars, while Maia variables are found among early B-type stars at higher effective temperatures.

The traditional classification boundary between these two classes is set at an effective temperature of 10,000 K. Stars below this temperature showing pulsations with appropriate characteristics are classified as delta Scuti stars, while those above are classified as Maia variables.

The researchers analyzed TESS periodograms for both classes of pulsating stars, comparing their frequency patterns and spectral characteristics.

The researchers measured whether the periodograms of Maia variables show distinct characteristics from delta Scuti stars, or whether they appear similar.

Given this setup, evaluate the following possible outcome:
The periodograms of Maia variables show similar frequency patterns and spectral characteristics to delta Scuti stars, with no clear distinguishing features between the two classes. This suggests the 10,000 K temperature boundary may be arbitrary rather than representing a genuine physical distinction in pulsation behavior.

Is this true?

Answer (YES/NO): YES